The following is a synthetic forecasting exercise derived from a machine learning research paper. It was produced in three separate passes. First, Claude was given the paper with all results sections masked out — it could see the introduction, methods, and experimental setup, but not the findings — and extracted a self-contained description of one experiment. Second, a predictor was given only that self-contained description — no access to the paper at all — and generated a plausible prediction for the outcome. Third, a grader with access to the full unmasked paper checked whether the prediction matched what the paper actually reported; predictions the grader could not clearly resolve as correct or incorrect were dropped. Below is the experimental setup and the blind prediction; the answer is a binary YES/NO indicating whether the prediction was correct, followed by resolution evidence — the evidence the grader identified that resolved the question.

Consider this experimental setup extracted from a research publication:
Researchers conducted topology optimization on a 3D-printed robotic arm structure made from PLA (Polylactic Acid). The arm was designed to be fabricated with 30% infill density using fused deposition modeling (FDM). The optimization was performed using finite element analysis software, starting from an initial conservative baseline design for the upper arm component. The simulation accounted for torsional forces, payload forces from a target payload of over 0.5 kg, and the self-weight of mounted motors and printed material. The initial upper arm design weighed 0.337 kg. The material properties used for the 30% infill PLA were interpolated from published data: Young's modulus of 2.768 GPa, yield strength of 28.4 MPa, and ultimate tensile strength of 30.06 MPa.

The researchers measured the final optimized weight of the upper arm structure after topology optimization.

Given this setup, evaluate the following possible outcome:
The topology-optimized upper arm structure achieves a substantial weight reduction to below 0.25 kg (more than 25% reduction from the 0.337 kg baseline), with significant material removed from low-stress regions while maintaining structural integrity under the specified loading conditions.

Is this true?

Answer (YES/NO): YES